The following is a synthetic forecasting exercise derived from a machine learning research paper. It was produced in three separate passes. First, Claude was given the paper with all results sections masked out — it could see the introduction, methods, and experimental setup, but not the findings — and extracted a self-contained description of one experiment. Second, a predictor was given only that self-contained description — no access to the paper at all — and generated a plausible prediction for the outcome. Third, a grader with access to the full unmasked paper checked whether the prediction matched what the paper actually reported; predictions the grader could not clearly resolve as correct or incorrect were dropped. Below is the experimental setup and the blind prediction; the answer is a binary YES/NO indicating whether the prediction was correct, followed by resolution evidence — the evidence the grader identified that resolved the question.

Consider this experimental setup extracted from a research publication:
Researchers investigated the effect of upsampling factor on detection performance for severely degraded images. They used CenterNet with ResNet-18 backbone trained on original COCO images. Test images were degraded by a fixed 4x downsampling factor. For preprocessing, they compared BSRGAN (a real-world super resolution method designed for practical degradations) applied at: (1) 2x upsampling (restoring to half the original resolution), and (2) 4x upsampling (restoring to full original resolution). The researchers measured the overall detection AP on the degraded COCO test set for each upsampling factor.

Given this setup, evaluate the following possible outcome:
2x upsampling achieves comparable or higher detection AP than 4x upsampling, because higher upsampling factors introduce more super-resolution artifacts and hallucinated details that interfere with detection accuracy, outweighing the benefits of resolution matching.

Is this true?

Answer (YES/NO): YES